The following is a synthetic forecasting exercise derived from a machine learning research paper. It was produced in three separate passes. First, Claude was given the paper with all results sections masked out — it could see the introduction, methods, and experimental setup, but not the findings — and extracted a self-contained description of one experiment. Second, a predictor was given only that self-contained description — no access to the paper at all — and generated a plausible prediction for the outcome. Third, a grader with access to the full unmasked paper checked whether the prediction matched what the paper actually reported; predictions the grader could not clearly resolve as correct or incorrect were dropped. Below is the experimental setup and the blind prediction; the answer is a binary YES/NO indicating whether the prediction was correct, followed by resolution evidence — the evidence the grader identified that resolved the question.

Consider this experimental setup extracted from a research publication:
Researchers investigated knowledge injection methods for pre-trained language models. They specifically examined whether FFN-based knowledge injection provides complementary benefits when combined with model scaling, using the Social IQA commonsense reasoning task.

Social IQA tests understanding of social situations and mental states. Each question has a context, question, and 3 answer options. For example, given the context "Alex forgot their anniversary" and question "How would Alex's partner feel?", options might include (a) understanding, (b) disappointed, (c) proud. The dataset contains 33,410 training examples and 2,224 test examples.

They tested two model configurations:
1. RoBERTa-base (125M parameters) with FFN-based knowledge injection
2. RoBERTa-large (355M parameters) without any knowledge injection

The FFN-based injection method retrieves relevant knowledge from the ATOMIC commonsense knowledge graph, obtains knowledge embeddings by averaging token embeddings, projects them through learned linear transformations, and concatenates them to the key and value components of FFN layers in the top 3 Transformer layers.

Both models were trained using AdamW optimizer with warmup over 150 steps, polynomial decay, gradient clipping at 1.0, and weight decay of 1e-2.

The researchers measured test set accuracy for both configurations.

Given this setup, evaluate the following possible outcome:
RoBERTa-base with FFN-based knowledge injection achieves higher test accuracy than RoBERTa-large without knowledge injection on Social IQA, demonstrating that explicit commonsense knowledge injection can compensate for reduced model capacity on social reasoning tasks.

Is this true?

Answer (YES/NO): NO